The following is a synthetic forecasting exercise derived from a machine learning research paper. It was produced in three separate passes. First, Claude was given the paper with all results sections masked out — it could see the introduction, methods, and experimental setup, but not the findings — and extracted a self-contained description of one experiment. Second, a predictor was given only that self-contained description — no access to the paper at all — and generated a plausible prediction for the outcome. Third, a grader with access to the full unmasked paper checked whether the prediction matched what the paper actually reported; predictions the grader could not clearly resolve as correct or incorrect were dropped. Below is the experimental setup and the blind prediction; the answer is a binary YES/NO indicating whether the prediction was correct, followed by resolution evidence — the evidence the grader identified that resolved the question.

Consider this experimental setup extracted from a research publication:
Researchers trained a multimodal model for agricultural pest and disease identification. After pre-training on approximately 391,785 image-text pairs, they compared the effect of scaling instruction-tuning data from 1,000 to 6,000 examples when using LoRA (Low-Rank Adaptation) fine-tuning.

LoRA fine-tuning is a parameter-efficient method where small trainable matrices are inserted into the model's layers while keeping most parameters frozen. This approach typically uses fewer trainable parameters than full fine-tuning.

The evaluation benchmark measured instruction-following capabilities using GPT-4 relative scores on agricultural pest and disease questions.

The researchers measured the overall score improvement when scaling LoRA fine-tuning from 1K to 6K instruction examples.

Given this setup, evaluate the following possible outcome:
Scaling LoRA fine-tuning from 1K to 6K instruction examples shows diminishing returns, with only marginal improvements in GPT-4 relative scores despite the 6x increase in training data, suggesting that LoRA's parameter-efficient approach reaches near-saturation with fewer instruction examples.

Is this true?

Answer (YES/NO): NO